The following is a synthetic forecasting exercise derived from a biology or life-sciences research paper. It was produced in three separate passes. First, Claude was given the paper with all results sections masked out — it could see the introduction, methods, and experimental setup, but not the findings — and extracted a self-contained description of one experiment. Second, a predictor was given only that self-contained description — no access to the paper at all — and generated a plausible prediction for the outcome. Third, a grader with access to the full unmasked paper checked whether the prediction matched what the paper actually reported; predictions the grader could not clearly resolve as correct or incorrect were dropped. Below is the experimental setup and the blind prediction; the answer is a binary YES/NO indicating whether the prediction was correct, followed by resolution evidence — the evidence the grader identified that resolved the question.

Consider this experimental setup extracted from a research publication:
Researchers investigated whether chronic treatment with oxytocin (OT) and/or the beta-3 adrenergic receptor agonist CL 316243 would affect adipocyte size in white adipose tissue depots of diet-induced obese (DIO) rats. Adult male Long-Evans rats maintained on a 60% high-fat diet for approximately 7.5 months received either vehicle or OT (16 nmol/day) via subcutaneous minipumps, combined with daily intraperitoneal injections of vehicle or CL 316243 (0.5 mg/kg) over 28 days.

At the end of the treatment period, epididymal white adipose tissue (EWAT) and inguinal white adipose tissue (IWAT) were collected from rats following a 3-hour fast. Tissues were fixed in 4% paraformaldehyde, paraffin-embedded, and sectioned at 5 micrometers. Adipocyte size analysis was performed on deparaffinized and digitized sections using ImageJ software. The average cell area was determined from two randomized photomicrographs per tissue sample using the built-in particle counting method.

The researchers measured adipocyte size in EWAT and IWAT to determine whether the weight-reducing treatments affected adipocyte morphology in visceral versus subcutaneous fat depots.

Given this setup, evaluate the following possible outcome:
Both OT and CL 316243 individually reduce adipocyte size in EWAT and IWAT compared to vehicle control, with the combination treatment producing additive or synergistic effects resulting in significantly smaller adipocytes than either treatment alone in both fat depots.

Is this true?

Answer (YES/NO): NO